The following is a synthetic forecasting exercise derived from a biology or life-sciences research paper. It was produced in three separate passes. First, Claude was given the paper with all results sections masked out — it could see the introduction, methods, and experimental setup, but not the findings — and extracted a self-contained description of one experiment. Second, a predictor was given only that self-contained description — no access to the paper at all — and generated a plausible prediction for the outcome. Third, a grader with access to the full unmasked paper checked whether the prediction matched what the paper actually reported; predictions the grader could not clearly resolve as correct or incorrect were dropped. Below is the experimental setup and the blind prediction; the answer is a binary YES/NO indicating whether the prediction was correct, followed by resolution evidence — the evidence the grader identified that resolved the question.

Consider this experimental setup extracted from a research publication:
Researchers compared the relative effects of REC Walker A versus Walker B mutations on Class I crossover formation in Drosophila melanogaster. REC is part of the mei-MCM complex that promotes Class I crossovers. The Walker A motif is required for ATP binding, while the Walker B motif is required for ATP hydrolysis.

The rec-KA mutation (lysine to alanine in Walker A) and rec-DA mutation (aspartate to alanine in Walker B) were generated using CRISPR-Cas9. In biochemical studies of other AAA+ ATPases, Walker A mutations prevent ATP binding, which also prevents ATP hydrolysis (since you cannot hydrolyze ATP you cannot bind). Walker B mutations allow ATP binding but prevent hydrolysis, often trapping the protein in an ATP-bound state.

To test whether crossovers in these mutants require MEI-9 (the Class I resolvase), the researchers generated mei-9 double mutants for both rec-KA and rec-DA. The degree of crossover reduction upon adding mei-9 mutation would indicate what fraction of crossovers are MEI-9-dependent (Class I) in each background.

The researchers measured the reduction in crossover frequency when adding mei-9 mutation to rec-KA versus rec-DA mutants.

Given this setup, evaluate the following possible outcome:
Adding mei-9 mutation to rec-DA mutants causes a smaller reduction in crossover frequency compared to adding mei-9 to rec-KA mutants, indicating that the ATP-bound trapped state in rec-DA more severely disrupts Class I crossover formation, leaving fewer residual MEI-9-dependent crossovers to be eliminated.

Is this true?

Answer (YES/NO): YES